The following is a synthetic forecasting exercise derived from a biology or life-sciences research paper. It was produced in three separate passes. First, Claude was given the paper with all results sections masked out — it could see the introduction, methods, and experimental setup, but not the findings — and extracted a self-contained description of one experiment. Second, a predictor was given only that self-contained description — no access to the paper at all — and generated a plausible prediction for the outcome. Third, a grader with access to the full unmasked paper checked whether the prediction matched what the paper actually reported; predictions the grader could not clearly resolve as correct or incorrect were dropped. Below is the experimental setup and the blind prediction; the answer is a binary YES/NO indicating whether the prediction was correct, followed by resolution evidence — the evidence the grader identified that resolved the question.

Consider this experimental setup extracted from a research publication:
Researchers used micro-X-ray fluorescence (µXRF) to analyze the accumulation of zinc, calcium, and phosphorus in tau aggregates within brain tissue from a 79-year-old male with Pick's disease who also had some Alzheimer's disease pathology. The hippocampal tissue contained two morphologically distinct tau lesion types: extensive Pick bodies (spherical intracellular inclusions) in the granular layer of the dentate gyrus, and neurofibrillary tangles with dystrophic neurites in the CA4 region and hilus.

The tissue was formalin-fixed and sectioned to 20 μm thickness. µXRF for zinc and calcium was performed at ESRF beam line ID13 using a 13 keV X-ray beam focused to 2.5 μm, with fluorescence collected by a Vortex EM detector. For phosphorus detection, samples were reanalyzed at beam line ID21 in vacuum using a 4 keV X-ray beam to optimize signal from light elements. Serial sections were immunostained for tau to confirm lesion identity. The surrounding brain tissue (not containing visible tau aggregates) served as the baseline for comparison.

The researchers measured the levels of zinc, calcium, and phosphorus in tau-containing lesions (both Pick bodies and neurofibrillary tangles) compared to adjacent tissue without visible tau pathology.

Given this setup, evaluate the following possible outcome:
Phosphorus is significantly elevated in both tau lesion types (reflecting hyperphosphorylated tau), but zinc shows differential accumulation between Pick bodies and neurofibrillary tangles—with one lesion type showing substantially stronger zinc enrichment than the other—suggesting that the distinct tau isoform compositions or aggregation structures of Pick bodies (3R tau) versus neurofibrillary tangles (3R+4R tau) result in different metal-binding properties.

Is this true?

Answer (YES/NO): NO